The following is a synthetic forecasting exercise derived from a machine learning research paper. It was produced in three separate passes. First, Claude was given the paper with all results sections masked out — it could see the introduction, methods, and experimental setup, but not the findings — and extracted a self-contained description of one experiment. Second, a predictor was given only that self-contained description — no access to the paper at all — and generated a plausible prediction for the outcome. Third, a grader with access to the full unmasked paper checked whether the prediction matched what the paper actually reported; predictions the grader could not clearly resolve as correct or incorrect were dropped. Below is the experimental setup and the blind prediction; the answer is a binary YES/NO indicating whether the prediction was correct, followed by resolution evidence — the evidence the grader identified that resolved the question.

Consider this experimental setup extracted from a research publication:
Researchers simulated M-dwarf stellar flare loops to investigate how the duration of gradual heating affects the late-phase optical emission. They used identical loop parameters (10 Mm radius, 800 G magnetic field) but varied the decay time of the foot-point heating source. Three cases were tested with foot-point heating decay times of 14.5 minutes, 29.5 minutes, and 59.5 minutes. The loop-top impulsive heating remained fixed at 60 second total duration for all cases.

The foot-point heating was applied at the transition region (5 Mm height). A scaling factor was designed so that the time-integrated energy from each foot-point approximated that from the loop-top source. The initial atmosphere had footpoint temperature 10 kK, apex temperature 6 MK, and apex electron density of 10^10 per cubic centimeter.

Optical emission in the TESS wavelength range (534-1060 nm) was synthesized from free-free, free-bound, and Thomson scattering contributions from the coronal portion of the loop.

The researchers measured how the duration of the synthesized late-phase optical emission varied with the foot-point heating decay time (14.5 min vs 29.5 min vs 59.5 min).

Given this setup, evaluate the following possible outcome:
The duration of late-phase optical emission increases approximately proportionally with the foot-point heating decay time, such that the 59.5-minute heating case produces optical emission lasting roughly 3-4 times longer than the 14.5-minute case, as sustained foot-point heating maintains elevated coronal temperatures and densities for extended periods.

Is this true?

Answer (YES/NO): NO